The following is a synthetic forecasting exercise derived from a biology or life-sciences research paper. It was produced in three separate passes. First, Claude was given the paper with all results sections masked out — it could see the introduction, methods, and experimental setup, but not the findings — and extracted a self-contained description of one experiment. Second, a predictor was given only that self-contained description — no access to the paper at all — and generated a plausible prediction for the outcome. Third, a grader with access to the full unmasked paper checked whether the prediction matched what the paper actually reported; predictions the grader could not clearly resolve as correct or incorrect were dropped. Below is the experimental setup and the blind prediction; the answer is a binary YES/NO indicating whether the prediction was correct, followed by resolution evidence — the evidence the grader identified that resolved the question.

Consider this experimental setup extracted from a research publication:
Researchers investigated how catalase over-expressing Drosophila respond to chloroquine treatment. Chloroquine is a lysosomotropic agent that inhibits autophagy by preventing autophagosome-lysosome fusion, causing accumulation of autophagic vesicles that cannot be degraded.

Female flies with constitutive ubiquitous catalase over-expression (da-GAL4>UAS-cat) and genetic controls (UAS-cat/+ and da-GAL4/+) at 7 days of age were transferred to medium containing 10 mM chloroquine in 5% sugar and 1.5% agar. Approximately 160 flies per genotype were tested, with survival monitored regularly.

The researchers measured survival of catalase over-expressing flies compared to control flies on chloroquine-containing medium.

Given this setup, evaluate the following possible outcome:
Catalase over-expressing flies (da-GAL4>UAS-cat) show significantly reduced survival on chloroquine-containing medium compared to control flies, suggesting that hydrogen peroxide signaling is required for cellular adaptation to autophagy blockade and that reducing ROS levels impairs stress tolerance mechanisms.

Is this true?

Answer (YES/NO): YES